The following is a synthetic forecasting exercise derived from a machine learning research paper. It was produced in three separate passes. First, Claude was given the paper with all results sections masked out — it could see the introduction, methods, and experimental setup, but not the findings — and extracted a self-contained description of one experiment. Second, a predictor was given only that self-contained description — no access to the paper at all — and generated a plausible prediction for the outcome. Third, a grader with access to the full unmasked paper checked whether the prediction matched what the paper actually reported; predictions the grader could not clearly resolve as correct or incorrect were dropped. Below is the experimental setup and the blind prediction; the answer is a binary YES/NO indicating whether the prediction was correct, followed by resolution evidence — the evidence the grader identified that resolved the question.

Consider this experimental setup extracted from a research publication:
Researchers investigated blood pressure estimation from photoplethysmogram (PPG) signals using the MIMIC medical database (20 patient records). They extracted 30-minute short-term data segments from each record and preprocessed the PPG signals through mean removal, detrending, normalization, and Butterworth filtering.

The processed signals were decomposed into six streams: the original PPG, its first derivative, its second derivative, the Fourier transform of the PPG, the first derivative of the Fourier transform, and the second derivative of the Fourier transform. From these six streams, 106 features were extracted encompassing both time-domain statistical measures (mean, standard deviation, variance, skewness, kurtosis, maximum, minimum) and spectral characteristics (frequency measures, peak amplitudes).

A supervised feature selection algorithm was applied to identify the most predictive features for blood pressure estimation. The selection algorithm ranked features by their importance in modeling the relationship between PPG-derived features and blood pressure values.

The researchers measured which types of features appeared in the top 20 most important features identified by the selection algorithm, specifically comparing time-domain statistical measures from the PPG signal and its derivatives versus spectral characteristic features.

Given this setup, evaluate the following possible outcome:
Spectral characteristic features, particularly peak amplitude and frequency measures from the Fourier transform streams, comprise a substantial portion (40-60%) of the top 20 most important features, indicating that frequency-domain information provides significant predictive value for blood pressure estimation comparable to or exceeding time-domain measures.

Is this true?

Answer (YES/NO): NO